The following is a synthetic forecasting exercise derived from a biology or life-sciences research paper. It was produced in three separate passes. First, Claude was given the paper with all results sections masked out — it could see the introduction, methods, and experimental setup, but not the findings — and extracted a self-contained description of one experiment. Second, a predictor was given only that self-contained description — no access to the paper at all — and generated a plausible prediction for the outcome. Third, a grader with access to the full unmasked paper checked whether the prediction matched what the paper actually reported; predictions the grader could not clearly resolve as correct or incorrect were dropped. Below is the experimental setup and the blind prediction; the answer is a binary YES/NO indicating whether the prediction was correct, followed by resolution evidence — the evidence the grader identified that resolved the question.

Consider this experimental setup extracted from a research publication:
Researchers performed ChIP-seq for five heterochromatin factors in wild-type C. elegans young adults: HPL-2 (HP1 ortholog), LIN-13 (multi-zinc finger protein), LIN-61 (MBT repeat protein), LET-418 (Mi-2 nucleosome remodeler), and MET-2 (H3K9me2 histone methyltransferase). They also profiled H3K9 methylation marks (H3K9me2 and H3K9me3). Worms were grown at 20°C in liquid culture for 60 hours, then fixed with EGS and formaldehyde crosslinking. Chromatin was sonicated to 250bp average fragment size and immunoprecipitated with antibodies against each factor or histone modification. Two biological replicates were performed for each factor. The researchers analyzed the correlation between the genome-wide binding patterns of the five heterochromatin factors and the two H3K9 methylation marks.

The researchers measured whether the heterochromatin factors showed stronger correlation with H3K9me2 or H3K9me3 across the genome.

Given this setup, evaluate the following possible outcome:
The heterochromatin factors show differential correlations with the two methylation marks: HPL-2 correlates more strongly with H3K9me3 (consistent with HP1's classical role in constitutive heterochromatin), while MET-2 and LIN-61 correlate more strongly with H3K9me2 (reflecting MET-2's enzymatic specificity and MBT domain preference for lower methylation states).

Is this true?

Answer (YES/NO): NO